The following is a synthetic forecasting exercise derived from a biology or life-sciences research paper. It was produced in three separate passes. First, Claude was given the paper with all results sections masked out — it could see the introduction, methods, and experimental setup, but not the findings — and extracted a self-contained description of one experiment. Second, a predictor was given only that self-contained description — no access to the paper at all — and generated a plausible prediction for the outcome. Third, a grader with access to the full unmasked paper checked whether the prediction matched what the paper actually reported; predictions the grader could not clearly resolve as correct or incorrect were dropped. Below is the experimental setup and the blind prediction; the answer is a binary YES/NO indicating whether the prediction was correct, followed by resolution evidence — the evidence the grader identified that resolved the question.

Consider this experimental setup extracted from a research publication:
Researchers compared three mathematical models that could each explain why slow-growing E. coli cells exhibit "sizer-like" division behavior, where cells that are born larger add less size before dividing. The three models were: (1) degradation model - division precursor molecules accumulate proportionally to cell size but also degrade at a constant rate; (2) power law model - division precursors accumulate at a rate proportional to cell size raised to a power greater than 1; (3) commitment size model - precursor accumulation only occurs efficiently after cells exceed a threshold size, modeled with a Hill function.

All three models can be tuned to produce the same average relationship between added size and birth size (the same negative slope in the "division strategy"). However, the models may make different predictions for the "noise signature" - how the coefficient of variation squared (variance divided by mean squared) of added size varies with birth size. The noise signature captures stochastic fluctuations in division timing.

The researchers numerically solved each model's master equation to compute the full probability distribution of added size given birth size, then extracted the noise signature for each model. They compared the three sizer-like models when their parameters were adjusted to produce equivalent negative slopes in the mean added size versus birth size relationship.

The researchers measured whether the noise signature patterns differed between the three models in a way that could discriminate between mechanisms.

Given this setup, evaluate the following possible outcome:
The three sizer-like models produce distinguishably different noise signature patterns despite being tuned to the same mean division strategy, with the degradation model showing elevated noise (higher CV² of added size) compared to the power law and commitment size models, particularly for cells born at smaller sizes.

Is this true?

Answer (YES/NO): YES